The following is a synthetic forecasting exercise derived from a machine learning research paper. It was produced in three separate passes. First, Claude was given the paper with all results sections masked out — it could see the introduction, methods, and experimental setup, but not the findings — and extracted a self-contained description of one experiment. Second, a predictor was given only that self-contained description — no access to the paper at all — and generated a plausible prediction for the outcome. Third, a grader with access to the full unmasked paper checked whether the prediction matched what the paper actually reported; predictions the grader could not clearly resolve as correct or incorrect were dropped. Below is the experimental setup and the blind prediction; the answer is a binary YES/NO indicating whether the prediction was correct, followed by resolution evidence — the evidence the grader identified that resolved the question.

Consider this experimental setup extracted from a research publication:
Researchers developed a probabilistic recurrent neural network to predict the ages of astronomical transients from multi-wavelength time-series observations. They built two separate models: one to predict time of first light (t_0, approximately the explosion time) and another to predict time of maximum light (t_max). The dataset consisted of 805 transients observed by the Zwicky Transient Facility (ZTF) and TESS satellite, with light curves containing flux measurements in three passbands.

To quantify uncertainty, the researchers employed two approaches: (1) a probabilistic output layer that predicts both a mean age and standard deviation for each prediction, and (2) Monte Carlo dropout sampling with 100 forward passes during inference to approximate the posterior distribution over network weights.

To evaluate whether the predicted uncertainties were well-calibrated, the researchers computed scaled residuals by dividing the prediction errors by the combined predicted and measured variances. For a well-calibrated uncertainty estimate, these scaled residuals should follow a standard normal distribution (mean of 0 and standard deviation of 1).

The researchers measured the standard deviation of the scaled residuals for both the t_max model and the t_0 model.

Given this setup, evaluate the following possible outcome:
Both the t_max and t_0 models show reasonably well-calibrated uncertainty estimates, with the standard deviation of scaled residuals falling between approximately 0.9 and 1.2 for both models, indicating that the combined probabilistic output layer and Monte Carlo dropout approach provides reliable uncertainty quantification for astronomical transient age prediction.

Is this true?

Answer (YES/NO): NO